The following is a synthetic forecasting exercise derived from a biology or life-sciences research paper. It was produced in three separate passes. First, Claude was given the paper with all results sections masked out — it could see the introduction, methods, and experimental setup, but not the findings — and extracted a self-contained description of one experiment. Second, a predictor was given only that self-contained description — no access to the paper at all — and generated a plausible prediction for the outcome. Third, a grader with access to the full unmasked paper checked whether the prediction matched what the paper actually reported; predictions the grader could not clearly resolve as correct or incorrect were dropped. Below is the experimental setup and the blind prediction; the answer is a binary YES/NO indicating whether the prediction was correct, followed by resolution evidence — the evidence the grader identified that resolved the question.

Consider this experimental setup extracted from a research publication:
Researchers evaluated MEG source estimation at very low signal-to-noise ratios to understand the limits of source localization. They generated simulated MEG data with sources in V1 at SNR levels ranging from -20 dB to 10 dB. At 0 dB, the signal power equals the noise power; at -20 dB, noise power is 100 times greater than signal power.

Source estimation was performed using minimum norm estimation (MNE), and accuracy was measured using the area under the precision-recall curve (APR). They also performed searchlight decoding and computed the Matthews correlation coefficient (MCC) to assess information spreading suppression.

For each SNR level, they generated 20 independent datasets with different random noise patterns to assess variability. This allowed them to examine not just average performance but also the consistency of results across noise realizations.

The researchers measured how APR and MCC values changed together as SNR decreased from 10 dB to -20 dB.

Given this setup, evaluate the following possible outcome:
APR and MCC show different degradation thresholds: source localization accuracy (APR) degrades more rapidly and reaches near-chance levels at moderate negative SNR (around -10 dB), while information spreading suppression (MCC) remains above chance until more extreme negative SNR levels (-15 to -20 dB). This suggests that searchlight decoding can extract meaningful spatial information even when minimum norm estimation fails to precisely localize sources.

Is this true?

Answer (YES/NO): NO